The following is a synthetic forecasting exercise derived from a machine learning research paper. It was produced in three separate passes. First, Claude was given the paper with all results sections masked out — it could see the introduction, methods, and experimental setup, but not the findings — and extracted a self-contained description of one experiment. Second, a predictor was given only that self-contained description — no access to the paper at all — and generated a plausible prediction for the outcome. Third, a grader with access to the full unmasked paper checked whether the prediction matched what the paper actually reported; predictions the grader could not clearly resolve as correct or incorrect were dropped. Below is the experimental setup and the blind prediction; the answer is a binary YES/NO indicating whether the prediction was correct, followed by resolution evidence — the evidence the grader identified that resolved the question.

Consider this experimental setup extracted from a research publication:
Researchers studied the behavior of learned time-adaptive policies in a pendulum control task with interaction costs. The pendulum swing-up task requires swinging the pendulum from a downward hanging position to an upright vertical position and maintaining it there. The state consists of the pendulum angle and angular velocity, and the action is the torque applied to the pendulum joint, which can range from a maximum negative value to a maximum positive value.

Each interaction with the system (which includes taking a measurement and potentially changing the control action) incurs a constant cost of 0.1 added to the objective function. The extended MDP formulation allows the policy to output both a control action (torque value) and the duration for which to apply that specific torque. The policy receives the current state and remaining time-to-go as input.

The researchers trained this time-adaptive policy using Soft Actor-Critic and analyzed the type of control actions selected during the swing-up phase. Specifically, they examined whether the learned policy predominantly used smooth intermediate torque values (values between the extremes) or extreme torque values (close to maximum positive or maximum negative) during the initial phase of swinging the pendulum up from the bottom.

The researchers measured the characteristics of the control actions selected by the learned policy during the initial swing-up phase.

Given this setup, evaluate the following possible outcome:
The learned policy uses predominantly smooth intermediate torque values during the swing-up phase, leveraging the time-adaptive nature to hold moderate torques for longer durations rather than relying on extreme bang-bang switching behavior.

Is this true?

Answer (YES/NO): NO